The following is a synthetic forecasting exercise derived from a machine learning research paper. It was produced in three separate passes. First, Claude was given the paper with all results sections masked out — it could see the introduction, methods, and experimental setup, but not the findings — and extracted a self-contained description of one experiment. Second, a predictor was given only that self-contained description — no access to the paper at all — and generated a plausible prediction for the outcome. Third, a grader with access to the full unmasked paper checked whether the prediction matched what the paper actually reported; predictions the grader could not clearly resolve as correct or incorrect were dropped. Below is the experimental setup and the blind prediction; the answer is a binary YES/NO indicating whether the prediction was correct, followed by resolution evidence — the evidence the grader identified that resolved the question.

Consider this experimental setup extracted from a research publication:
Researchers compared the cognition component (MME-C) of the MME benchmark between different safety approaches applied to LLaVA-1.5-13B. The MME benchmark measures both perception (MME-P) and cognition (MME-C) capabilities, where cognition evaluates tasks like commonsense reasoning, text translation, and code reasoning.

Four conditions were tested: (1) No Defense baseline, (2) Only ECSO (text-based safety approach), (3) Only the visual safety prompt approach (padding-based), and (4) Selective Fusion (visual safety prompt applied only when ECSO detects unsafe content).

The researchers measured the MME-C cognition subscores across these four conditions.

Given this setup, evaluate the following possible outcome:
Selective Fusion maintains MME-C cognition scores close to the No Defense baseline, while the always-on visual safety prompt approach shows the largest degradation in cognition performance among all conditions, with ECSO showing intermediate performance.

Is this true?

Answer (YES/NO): NO